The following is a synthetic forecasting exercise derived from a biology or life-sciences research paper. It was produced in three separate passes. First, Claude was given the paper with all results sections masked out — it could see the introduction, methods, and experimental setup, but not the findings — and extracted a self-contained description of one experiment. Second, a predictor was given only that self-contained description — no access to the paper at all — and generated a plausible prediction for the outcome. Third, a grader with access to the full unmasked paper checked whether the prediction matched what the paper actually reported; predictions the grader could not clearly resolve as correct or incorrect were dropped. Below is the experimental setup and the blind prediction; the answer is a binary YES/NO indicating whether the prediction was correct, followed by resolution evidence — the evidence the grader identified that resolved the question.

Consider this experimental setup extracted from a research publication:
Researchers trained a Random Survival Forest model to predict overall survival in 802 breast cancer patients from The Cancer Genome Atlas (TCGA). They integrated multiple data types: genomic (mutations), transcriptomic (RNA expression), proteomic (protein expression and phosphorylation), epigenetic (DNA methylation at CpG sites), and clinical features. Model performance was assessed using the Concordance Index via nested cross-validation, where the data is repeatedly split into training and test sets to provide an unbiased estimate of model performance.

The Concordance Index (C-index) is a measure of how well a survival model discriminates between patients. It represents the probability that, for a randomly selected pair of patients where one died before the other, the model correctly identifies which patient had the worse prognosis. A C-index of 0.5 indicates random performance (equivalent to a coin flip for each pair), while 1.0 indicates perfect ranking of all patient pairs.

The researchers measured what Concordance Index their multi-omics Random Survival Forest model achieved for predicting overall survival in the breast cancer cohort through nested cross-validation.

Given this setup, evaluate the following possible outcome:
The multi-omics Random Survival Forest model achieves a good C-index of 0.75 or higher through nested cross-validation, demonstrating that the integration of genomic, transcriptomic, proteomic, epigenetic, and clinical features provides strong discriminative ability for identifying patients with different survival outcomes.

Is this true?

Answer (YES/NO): YES